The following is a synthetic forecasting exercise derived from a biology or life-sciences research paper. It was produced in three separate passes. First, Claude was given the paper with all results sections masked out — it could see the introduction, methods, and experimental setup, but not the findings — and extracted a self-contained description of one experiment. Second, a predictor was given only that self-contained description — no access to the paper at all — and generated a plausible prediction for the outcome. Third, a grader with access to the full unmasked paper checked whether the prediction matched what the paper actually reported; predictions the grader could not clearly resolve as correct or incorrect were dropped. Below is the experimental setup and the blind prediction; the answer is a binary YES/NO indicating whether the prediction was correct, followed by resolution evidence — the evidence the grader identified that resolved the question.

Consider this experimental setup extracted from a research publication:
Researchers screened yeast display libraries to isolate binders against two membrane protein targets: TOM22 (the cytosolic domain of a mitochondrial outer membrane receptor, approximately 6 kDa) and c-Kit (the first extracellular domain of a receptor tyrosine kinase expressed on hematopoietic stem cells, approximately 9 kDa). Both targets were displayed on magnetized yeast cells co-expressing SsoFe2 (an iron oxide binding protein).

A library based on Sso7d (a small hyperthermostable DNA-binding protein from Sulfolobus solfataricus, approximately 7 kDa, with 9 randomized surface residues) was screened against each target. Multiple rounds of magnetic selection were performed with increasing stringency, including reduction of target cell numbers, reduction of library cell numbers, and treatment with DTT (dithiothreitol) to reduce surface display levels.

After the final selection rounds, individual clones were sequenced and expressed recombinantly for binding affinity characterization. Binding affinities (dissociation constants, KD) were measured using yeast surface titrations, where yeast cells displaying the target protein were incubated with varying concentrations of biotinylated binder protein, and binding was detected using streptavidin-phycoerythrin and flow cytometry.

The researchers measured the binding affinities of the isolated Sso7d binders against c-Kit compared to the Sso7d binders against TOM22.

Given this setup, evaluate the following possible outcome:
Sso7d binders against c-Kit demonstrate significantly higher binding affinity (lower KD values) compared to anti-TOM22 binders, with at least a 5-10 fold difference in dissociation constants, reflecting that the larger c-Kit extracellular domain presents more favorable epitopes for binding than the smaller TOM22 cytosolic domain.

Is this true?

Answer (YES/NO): NO